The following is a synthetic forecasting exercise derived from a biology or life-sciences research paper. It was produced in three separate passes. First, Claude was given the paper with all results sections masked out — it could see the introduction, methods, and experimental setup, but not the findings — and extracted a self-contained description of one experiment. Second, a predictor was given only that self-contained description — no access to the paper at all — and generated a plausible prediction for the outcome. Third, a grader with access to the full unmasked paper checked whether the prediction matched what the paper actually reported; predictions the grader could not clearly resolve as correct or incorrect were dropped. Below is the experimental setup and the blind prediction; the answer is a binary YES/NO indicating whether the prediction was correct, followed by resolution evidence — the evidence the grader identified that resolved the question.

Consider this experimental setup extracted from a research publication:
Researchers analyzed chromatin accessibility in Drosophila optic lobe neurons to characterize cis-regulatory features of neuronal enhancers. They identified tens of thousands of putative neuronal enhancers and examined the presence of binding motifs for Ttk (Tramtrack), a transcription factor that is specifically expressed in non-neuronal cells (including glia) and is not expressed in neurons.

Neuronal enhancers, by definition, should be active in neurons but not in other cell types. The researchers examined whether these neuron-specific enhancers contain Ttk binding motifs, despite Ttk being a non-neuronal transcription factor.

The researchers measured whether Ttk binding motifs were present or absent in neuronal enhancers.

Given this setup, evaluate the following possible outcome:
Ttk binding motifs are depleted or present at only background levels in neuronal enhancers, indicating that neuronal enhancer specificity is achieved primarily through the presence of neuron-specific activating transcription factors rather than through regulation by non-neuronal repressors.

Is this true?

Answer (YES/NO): NO